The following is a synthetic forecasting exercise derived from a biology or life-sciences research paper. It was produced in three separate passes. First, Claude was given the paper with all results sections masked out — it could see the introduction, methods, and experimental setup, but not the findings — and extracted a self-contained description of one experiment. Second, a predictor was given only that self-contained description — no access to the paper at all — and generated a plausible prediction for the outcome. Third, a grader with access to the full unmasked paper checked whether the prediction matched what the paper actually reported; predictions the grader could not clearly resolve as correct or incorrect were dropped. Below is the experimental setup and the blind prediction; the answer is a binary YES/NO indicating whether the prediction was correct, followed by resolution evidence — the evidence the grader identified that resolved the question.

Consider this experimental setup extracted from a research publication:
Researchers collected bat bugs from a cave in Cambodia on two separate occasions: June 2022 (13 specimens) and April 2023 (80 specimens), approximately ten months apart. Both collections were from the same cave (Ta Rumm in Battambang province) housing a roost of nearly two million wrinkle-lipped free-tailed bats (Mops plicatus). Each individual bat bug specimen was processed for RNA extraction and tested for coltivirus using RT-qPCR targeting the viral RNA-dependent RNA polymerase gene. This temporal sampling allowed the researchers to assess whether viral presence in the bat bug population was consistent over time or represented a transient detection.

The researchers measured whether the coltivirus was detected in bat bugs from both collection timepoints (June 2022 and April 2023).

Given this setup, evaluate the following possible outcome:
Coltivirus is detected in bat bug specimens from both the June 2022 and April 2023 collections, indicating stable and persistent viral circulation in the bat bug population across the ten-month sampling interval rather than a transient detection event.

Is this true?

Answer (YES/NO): YES